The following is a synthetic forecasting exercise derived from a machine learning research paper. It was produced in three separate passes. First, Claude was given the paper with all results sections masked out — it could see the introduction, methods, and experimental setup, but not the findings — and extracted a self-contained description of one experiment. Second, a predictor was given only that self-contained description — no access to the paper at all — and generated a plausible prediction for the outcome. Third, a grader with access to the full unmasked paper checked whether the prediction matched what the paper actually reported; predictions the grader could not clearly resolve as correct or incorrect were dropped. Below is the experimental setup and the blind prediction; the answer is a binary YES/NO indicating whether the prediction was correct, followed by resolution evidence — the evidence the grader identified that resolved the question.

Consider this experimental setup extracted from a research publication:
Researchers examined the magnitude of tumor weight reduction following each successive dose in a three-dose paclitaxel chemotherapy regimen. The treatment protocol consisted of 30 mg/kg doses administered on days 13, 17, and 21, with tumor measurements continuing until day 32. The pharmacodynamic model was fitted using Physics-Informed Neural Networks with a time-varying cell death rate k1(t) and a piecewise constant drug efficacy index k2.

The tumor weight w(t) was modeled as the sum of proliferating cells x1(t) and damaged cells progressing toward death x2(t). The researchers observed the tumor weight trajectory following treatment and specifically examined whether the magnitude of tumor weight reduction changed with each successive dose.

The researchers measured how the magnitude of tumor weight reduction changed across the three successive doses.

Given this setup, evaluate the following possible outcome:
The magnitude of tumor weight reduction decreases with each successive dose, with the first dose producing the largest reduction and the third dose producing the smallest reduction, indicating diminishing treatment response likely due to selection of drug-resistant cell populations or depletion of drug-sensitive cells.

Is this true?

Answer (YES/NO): YES